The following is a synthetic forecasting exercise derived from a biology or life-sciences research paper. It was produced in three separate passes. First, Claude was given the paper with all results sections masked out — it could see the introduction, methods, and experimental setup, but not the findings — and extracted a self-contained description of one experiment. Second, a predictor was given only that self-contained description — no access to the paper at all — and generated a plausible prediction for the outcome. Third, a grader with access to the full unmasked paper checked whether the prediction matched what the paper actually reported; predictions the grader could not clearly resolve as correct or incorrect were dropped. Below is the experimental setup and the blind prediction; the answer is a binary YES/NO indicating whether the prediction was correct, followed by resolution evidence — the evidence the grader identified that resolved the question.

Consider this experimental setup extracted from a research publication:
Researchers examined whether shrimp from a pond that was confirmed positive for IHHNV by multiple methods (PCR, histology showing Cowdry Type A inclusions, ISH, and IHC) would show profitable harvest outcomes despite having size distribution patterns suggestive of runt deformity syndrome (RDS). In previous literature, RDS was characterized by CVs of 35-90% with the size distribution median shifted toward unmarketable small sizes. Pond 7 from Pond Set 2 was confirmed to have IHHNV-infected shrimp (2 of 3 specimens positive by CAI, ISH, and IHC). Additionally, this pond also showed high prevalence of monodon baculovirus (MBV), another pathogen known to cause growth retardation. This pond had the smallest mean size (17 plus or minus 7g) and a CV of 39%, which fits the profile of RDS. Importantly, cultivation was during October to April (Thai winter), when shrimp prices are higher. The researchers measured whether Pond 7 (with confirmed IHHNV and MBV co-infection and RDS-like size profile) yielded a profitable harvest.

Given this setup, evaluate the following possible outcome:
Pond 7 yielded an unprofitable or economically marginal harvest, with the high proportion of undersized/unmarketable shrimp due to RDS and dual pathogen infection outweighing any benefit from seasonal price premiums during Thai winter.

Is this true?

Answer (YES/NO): NO